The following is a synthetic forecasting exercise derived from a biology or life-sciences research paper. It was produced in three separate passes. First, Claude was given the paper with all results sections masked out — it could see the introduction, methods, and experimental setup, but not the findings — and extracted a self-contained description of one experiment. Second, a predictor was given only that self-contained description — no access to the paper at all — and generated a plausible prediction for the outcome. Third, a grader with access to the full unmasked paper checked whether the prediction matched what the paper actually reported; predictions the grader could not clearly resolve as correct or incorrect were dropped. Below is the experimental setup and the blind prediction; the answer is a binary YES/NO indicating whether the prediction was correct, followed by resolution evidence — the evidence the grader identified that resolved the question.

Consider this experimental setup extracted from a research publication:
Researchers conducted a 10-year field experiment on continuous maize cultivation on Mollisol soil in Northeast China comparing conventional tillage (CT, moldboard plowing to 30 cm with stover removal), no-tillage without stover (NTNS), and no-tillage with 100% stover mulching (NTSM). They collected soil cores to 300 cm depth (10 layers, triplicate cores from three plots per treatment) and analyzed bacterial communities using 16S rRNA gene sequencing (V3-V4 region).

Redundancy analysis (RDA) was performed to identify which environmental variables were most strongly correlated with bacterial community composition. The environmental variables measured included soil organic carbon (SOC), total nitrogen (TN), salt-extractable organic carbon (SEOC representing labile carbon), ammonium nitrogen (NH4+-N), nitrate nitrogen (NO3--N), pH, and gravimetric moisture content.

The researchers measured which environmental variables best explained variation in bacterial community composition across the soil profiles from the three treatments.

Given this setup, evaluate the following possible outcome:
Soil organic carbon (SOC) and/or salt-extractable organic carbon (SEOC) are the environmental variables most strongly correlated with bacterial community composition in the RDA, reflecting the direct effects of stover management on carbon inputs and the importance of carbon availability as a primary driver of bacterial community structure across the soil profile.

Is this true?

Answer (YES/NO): NO